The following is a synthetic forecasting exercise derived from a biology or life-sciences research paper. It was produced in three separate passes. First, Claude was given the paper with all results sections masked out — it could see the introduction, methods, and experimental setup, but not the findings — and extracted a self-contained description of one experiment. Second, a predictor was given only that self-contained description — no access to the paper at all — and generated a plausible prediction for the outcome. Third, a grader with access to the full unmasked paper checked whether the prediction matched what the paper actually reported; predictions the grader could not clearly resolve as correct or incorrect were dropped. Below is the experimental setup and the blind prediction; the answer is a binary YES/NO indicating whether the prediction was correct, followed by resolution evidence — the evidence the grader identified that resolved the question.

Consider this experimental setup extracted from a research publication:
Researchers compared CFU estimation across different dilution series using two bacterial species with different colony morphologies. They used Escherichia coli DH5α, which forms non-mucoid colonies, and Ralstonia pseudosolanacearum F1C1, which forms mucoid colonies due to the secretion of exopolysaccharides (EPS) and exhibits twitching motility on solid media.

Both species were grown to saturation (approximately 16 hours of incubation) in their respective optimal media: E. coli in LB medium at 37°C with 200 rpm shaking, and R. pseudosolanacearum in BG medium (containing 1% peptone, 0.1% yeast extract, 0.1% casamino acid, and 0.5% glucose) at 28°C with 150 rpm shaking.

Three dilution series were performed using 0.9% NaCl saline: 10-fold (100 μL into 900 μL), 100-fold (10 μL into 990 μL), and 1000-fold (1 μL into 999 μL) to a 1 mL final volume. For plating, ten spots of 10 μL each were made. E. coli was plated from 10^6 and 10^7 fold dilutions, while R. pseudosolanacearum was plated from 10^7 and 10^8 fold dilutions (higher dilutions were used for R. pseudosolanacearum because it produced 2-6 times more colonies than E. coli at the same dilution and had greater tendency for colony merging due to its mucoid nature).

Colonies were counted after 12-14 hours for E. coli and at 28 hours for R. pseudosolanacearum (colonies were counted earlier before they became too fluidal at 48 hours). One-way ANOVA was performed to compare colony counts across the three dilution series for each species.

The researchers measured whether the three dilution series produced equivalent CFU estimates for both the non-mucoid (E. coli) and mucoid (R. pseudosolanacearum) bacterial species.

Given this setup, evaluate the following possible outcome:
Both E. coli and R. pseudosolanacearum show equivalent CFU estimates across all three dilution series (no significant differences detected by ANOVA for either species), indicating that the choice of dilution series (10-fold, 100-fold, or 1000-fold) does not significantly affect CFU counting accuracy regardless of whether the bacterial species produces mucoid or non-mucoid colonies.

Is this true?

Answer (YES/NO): NO